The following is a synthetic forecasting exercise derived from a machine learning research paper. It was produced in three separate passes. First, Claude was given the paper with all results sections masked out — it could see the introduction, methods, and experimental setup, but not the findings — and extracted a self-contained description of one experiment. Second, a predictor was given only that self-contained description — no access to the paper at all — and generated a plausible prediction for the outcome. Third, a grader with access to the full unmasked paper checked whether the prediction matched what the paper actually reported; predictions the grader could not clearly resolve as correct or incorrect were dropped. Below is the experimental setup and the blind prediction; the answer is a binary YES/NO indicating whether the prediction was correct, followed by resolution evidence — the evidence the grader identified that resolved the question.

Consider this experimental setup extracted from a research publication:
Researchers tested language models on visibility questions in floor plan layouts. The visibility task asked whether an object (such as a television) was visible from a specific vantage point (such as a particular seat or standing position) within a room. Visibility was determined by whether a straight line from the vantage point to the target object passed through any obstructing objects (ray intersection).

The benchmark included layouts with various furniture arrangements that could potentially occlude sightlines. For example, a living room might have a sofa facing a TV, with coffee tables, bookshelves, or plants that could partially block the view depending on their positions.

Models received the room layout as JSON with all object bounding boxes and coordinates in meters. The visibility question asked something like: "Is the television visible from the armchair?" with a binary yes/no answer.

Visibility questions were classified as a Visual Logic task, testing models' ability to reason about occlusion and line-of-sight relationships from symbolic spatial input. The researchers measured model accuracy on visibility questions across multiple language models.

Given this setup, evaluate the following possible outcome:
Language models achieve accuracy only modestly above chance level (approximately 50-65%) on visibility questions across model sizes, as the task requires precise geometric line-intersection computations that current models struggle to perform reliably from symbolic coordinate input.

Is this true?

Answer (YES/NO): NO